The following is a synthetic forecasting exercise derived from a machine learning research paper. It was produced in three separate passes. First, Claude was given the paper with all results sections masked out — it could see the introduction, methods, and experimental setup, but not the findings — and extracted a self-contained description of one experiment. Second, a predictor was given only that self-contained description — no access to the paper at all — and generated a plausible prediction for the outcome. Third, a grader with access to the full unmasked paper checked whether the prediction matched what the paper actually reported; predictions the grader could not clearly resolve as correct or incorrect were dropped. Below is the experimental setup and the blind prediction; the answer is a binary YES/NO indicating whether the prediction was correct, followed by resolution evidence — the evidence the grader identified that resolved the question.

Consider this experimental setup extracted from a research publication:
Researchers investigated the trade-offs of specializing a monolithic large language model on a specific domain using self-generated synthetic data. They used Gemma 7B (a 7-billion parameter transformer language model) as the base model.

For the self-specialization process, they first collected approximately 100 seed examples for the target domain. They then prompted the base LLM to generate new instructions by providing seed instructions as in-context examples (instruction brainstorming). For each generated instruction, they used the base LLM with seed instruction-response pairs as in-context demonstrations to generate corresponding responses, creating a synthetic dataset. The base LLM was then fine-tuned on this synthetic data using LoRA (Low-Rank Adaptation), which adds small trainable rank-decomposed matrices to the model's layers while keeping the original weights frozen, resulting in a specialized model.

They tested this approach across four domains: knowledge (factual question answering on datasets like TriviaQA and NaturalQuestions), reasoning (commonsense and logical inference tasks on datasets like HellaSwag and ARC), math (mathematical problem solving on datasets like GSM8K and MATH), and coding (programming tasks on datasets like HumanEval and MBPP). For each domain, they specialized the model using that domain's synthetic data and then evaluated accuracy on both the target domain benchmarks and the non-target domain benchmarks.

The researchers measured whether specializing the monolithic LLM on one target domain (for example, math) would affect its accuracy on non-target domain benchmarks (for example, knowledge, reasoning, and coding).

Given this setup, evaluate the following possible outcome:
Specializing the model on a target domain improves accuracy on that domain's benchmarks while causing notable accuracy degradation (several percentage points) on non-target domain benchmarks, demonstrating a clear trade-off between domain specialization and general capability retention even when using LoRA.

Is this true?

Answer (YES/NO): NO